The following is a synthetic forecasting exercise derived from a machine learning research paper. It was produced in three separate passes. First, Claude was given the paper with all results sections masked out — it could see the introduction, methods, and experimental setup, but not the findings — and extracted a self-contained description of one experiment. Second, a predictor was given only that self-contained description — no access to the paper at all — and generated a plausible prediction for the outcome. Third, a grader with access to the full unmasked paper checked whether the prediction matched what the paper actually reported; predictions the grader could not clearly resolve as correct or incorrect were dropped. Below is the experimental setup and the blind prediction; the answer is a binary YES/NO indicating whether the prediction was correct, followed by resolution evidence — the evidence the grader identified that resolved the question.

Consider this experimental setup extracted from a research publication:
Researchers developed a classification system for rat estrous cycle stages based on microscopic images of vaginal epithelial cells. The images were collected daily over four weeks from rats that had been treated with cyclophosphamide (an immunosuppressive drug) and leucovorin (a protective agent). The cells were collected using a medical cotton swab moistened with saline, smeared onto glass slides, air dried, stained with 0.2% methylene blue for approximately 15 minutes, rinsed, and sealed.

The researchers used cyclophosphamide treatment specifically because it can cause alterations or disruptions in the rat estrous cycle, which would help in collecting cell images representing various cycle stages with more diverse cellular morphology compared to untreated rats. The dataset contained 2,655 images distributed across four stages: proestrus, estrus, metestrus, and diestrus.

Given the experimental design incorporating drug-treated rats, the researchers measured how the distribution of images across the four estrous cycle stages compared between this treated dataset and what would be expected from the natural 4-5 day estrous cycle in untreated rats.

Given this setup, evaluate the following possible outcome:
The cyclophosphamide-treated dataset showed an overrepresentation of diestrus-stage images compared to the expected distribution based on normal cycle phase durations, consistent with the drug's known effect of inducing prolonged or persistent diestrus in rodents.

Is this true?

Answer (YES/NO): NO